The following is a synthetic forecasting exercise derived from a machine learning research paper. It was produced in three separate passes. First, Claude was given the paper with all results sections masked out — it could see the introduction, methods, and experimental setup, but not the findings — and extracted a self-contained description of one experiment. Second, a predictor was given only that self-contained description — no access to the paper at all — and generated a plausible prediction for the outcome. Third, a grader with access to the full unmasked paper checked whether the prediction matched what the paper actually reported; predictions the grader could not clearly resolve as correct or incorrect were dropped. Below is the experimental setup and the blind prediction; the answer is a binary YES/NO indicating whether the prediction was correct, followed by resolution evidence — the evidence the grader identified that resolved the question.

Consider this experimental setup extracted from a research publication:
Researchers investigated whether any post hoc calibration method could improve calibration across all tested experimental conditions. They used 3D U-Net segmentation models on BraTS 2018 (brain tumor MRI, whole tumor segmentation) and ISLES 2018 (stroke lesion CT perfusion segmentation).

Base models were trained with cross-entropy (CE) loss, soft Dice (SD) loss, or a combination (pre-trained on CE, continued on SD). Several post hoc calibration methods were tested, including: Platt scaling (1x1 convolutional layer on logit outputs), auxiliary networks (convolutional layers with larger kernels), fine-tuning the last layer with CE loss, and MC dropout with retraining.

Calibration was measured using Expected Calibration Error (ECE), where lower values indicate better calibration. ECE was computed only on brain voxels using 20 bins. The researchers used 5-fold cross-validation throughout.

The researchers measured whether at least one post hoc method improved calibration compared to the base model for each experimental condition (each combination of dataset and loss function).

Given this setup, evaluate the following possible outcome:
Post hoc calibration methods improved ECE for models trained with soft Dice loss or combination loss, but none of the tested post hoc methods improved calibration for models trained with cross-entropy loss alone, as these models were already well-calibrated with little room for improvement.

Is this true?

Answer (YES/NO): NO